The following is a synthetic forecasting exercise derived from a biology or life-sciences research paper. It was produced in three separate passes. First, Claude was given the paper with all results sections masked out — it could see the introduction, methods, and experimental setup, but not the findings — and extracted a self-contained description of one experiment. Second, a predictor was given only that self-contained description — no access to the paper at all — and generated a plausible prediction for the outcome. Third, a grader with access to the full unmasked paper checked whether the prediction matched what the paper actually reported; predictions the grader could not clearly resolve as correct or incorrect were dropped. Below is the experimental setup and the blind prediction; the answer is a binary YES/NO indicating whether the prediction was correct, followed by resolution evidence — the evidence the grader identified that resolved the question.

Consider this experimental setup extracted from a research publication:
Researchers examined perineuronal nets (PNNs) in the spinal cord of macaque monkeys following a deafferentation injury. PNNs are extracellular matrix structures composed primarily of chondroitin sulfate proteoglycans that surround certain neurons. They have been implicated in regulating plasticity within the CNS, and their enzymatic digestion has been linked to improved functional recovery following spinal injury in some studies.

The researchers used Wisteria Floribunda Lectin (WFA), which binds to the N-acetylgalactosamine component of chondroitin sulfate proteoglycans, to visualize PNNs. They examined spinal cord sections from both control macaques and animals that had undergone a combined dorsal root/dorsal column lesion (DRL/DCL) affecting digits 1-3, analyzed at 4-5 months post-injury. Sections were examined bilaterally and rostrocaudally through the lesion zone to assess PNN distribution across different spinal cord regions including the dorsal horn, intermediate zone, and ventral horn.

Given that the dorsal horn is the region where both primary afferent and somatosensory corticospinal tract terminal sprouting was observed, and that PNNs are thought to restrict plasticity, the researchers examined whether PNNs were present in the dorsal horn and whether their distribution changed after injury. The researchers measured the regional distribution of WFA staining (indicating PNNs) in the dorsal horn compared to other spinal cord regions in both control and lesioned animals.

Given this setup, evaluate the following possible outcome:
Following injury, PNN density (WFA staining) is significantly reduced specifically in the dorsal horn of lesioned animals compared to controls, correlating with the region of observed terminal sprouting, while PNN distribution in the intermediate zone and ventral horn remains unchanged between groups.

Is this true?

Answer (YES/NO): NO